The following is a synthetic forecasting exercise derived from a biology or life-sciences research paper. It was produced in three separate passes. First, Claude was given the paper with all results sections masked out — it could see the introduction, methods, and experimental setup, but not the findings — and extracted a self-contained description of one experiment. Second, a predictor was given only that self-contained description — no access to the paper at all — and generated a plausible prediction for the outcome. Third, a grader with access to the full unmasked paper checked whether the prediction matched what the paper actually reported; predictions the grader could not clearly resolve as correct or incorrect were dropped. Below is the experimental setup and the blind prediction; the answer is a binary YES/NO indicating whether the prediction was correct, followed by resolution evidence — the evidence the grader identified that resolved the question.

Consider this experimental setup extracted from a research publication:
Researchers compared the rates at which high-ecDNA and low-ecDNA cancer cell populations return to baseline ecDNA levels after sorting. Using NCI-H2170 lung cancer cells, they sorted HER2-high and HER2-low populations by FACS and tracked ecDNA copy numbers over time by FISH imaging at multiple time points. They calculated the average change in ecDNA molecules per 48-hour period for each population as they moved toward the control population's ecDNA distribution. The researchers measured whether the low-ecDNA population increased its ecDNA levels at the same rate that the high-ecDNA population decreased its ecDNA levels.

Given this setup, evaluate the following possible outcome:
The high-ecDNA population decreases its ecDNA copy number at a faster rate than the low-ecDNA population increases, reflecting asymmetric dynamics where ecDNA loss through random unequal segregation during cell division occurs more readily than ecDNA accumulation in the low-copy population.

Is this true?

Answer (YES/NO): NO